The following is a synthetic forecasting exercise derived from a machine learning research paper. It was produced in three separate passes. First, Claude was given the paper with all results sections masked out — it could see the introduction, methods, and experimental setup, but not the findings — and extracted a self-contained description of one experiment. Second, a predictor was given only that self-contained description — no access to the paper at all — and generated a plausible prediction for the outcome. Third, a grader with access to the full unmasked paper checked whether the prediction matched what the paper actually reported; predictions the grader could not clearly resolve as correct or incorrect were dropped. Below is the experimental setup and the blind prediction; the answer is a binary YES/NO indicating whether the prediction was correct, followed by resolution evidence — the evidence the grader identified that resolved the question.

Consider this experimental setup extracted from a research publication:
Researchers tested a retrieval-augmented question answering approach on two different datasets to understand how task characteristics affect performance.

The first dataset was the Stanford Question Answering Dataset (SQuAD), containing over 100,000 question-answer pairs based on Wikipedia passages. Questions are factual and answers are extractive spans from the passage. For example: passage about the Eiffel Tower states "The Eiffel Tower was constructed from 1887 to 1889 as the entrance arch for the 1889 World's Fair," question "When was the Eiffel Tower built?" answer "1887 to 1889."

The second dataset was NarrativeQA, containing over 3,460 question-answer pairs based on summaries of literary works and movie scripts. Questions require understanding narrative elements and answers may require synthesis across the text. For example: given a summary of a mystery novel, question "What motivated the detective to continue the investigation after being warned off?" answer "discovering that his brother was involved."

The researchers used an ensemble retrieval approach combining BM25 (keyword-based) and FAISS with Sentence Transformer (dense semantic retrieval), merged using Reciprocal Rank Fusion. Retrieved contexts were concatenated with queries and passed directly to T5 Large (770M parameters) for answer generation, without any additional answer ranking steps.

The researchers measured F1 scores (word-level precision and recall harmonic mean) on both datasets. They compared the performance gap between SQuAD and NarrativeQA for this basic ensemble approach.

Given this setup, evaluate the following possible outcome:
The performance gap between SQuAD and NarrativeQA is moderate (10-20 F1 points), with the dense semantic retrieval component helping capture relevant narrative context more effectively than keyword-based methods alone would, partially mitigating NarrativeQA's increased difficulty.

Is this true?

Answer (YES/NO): NO